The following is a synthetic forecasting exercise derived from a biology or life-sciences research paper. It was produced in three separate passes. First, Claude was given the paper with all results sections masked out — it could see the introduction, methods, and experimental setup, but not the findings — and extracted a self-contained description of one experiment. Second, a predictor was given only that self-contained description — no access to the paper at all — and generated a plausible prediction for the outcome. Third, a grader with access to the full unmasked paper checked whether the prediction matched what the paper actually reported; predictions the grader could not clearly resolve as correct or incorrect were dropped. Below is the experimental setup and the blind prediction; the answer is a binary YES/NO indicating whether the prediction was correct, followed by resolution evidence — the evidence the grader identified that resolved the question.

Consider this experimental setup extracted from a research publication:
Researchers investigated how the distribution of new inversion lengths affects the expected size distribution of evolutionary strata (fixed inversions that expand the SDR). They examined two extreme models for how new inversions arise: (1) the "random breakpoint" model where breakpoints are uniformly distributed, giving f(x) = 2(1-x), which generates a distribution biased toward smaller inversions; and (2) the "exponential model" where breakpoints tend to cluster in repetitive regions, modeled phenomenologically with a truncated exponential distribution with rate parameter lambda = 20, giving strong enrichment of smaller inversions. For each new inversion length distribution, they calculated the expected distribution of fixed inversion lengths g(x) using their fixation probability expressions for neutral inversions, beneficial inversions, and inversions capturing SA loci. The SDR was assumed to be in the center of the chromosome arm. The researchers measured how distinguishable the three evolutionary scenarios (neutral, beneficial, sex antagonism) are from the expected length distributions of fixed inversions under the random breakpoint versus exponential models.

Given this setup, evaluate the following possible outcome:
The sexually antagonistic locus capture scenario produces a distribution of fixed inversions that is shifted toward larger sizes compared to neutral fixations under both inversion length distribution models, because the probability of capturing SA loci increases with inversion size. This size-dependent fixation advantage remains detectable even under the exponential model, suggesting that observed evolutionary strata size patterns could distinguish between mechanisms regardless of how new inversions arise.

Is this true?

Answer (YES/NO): NO